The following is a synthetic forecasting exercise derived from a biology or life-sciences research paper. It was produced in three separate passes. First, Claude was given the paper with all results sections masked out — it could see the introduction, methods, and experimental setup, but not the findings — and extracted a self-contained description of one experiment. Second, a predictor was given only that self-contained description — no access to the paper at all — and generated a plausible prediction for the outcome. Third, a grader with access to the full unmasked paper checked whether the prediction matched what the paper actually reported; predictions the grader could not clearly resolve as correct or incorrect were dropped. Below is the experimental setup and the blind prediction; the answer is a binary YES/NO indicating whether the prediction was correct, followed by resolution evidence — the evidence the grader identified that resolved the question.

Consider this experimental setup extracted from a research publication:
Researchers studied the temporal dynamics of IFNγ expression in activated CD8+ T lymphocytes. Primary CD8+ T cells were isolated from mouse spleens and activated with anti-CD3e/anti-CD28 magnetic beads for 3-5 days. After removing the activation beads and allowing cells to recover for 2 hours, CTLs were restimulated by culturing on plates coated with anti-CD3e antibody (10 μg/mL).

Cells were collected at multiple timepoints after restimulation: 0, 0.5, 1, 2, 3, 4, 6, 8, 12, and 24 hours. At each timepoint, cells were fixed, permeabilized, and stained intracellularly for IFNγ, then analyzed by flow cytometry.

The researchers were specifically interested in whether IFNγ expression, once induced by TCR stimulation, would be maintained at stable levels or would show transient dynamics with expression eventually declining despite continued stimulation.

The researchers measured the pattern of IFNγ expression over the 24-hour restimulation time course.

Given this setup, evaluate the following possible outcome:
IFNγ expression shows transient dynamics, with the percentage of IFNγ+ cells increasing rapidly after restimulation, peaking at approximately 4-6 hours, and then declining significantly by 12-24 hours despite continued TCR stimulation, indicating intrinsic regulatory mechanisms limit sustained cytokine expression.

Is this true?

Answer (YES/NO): NO